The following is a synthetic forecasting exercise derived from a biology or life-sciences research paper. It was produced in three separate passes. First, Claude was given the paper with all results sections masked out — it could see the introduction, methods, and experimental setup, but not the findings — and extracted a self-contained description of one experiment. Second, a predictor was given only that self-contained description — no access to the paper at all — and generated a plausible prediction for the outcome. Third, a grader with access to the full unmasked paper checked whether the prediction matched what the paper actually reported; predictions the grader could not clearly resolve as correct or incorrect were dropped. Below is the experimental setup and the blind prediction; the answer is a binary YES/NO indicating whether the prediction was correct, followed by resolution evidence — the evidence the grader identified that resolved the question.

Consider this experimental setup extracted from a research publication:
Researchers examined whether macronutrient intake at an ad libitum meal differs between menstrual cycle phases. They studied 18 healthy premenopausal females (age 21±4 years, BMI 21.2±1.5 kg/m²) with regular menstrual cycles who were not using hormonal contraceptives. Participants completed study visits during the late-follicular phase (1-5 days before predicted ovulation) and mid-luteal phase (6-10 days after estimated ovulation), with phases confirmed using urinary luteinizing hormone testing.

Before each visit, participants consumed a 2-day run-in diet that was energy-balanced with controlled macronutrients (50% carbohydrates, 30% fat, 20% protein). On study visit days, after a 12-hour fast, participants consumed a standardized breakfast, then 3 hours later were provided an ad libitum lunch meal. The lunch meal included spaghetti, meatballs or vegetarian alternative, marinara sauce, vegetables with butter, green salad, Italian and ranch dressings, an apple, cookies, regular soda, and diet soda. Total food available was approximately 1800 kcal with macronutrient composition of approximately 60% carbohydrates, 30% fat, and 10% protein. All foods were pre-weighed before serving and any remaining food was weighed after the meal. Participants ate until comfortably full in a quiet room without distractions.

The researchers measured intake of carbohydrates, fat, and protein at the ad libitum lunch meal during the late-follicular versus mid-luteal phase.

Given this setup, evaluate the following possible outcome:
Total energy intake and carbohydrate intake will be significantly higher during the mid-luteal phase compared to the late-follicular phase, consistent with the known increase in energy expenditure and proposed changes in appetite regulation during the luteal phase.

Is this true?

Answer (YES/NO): NO